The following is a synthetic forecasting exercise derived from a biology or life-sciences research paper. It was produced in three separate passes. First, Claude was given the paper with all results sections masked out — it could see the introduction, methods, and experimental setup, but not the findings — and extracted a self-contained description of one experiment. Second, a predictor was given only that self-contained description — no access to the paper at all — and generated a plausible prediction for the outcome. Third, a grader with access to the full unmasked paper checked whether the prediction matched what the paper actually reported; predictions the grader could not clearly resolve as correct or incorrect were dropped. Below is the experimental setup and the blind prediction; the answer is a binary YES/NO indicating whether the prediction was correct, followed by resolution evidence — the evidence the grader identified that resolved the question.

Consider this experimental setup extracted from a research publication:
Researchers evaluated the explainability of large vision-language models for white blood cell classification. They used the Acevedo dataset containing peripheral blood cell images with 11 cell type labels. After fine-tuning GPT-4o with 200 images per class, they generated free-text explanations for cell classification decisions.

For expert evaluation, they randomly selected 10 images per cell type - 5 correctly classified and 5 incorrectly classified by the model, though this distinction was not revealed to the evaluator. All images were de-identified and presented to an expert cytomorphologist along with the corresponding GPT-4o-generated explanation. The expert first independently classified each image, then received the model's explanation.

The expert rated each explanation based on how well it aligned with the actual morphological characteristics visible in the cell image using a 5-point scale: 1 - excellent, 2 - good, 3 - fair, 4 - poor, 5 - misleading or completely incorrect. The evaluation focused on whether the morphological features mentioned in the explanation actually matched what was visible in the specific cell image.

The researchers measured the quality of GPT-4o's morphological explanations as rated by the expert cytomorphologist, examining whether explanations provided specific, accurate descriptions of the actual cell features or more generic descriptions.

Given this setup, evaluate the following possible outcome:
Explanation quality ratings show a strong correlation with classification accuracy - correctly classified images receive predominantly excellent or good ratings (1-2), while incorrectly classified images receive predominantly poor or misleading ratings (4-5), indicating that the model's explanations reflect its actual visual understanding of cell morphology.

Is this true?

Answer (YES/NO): NO